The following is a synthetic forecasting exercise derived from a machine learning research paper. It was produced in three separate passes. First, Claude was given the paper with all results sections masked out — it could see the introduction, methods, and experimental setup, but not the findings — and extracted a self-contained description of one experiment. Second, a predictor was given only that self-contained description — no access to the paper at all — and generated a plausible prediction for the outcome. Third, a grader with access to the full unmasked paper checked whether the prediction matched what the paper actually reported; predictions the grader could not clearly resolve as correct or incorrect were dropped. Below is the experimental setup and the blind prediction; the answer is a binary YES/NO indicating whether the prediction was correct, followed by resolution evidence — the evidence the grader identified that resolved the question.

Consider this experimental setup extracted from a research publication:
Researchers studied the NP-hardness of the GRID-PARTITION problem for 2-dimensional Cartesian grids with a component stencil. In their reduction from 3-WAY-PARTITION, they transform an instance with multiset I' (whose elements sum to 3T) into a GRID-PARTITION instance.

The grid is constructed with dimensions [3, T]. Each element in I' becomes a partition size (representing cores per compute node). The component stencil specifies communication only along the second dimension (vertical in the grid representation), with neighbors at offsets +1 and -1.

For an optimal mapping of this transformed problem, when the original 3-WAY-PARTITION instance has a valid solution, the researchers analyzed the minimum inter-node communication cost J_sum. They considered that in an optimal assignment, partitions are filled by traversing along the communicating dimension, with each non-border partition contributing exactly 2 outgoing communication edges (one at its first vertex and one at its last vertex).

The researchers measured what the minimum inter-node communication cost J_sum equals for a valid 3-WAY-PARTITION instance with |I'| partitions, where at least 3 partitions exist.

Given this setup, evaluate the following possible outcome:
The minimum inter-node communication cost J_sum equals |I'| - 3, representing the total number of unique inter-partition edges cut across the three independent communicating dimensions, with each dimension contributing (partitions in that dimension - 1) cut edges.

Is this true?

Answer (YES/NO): NO